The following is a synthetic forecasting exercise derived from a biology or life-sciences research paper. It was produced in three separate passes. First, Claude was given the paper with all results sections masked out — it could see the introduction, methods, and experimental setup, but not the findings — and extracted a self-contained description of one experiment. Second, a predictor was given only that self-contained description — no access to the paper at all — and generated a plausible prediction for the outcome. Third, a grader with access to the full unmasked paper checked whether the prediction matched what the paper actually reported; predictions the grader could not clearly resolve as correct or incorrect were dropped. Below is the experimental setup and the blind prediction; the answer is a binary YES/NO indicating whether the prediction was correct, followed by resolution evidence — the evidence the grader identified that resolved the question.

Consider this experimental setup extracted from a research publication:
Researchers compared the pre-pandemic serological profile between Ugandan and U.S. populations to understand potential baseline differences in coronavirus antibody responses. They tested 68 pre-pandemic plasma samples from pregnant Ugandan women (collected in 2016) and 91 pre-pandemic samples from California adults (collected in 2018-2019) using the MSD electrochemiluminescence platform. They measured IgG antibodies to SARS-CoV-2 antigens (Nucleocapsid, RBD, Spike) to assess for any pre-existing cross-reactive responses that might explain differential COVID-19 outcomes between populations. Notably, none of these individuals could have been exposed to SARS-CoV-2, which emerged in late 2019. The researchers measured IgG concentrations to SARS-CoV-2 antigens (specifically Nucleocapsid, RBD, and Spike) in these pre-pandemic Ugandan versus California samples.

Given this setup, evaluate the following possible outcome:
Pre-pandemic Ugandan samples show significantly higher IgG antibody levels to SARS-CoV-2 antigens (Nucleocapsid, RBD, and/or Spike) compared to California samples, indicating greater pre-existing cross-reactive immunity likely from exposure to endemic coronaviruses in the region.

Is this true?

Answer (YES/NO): NO